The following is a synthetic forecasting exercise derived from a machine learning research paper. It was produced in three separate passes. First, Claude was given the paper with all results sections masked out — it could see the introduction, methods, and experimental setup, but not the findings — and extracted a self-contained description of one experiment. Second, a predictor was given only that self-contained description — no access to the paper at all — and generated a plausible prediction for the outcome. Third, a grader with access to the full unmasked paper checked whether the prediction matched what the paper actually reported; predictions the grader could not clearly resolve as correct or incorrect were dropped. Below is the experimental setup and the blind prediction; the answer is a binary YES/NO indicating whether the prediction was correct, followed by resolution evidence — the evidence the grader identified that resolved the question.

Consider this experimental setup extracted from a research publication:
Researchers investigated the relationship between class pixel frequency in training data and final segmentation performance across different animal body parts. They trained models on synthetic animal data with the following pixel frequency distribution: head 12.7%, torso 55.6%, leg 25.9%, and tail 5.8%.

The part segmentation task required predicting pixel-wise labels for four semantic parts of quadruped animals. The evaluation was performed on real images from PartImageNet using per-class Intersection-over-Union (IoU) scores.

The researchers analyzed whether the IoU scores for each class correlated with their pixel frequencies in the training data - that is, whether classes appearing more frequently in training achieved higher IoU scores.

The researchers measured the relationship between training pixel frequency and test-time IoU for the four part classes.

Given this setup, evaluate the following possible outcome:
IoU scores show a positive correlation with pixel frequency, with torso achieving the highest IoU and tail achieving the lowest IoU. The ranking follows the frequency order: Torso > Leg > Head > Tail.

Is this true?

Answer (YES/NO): NO